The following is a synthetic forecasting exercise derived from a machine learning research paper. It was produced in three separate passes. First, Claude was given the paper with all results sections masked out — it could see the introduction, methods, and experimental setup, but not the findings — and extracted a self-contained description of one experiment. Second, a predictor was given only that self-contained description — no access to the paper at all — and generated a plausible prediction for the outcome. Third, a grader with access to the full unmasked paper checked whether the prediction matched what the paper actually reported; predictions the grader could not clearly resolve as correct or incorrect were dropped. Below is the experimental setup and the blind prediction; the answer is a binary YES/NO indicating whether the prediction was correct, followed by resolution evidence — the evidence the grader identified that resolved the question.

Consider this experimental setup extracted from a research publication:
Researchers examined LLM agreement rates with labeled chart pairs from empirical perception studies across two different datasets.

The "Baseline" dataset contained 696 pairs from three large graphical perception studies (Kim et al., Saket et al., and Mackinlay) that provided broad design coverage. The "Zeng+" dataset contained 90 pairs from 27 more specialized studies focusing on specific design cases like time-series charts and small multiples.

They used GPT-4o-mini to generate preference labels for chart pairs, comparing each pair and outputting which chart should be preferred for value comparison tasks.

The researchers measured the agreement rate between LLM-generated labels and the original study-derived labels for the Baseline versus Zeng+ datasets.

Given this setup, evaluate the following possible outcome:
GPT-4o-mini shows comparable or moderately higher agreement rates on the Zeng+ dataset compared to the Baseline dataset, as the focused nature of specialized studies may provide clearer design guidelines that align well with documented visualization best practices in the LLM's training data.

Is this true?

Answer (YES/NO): YES